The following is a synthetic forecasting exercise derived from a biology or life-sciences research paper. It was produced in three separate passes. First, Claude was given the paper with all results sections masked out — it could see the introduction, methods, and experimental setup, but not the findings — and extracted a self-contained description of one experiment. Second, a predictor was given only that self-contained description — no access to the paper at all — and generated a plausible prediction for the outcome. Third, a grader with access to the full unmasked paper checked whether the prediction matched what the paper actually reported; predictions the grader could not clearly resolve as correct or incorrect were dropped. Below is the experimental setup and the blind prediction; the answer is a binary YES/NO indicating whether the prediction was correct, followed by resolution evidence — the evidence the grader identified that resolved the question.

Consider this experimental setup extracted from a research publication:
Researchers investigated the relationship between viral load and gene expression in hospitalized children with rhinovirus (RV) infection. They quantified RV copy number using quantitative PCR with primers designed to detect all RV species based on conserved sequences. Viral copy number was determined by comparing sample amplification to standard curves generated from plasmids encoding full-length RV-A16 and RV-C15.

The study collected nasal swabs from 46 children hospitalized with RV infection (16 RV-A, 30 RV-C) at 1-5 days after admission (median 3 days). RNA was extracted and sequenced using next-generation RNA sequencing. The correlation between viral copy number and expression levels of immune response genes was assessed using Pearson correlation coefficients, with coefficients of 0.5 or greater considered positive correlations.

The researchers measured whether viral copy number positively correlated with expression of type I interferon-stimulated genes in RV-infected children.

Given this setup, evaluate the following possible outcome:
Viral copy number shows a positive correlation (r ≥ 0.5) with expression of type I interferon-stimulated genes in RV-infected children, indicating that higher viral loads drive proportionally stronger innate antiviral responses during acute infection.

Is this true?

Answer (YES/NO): YES